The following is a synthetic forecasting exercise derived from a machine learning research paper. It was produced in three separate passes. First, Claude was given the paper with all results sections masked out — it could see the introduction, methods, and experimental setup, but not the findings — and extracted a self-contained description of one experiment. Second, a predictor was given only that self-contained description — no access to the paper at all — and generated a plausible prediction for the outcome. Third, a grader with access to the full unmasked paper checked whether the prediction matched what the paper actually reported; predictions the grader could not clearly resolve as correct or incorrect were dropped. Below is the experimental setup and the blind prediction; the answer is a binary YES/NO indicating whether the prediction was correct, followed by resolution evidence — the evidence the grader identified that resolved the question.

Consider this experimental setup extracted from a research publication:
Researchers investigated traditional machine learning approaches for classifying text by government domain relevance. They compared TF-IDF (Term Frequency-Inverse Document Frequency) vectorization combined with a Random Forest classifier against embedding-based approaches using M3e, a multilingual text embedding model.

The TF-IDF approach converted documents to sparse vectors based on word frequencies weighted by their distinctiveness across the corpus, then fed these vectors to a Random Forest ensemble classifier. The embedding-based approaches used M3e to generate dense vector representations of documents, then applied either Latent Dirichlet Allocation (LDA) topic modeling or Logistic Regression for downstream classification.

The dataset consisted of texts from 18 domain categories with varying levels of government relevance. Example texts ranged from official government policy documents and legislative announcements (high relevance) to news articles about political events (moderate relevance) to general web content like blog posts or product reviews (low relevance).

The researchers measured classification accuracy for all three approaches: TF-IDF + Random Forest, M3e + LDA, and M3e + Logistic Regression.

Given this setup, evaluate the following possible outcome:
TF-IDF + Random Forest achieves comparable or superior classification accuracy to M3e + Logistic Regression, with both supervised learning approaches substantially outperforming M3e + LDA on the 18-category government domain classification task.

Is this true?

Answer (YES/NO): NO